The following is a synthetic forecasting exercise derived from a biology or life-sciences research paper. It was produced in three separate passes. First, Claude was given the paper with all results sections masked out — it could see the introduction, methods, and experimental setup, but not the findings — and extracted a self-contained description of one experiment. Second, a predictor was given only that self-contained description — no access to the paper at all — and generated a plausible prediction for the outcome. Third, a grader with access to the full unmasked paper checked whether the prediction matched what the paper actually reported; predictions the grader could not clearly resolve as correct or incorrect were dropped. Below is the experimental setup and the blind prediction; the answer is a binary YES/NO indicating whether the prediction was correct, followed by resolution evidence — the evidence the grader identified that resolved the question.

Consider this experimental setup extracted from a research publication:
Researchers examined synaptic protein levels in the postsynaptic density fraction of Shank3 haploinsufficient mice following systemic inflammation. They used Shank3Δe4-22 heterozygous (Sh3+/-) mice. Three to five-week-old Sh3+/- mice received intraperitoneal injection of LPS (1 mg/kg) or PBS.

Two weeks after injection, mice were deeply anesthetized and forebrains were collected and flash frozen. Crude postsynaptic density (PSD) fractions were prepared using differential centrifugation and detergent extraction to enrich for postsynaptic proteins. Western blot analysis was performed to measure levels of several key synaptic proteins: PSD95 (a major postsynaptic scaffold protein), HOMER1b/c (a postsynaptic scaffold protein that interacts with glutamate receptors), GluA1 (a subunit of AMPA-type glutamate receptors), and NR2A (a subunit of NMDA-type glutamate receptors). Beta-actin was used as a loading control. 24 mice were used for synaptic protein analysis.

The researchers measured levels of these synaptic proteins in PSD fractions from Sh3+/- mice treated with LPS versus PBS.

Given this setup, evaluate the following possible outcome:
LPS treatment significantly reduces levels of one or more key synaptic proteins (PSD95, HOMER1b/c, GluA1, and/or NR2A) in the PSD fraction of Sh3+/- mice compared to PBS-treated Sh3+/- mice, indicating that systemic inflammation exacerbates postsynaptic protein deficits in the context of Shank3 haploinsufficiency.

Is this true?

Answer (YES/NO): YES